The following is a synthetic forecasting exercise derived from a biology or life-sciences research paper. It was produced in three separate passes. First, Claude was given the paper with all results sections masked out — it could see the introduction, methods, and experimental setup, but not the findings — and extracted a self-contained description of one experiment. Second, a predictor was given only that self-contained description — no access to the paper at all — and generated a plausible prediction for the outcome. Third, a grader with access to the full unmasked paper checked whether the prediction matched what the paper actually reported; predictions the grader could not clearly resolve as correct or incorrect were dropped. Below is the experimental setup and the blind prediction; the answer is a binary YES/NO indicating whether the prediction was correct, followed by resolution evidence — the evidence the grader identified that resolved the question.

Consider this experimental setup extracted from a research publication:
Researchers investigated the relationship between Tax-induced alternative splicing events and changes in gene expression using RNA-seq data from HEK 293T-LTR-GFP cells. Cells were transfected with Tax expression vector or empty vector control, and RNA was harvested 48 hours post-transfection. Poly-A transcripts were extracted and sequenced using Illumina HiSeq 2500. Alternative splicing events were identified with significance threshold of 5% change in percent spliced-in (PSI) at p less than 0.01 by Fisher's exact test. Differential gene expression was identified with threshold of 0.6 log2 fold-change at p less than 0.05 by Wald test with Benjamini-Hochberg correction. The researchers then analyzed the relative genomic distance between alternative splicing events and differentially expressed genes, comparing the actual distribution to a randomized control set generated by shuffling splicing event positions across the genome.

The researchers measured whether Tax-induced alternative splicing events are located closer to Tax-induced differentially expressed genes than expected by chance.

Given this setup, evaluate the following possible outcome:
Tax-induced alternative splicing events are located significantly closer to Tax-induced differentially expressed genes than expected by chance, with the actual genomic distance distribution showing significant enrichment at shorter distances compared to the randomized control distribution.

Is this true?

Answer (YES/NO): YES